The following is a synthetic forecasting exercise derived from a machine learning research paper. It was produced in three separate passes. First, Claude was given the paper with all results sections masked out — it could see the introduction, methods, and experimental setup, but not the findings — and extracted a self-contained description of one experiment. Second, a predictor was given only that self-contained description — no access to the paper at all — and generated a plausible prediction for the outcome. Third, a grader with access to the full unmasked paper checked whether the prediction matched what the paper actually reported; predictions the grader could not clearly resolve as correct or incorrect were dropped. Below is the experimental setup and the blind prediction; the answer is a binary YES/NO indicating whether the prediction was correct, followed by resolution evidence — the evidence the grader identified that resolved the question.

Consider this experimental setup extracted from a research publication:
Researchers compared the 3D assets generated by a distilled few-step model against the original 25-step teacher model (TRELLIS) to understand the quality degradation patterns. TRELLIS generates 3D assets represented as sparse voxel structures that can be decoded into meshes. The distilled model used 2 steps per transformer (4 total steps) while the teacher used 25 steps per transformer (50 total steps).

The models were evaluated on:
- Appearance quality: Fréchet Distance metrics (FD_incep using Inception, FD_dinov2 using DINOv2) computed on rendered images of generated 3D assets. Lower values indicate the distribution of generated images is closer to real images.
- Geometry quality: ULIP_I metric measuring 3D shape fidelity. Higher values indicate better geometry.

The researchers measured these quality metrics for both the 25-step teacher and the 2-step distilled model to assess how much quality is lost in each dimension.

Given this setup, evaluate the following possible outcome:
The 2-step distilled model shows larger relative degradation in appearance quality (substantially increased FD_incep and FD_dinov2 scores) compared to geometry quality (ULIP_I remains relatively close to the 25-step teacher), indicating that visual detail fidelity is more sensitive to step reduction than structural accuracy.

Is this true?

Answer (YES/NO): YES